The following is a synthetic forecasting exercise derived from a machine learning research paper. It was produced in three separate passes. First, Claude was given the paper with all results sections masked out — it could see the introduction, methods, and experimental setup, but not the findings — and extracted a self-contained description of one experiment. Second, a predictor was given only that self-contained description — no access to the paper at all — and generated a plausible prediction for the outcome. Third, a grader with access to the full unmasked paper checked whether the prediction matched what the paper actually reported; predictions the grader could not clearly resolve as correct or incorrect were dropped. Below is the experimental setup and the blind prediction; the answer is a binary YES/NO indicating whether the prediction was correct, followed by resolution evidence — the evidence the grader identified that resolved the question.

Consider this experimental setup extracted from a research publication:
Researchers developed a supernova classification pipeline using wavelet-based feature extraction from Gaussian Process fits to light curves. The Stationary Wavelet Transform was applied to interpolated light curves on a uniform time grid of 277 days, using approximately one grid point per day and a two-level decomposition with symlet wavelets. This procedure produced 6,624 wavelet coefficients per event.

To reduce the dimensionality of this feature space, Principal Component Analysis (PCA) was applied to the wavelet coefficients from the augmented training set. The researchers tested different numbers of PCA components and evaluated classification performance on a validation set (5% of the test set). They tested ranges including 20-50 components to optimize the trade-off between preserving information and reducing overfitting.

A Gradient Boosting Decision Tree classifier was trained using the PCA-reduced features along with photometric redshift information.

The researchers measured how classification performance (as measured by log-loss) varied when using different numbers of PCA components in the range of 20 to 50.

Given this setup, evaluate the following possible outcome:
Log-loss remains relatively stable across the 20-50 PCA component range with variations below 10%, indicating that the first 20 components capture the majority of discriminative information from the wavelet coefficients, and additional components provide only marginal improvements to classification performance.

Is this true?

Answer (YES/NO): YES